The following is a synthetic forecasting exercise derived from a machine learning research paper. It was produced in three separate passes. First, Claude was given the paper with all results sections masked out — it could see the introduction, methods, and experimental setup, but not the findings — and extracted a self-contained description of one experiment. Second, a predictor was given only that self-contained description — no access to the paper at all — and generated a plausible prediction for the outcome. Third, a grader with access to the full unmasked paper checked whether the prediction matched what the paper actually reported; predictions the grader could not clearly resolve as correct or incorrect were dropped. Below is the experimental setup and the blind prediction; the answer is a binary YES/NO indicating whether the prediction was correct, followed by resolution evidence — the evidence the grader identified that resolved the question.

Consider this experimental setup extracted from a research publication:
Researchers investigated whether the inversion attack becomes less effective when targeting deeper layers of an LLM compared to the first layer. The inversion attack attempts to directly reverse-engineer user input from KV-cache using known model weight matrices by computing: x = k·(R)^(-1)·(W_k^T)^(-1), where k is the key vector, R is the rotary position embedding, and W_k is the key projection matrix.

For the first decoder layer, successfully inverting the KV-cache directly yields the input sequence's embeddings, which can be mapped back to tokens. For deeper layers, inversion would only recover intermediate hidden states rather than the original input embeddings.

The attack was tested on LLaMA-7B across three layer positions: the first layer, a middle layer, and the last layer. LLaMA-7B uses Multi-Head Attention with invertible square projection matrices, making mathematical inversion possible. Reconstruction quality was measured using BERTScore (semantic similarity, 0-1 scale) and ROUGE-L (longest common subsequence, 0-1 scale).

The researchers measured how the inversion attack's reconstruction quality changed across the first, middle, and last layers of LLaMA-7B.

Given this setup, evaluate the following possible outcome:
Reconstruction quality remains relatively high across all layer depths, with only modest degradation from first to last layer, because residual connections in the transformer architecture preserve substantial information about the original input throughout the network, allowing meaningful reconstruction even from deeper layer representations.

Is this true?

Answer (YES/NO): NO